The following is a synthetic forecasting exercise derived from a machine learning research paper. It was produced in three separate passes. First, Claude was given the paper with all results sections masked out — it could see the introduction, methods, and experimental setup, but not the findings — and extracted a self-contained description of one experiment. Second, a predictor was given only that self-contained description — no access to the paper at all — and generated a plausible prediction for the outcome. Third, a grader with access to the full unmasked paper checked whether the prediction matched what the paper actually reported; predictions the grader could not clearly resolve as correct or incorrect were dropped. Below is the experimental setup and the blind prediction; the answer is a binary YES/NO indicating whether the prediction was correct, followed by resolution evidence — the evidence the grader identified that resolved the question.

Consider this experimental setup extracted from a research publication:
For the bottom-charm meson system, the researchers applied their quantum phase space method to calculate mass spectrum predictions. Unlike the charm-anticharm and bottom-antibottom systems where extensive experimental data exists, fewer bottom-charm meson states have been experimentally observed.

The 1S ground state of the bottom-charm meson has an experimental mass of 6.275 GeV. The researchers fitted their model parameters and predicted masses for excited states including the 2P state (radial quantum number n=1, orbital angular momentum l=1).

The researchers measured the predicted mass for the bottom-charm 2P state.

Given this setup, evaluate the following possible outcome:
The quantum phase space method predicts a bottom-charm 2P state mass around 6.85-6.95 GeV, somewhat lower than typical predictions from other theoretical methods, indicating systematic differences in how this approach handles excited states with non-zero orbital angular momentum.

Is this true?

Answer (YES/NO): NO